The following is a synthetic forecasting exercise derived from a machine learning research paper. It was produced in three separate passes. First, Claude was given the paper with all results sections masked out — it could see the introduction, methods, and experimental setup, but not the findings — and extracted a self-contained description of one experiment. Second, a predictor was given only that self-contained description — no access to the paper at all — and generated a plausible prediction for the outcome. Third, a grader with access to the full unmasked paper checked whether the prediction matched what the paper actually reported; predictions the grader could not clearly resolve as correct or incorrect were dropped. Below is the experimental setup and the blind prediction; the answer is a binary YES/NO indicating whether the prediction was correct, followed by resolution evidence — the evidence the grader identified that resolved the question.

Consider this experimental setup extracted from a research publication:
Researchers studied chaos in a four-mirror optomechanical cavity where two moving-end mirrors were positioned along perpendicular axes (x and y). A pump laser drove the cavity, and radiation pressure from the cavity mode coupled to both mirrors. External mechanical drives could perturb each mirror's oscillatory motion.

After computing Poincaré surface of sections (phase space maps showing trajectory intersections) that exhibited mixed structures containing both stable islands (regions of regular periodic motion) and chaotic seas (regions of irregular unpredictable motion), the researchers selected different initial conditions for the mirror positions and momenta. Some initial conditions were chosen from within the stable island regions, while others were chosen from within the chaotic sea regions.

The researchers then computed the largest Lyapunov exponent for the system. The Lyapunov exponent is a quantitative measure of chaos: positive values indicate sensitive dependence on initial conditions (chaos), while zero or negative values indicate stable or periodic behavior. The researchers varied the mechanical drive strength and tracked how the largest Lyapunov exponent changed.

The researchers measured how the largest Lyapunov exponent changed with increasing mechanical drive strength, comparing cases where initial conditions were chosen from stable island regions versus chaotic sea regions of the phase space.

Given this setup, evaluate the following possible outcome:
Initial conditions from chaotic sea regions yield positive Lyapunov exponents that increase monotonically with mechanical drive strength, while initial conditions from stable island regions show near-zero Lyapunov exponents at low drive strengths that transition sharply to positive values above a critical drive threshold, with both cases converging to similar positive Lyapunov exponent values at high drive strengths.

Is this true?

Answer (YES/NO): NO